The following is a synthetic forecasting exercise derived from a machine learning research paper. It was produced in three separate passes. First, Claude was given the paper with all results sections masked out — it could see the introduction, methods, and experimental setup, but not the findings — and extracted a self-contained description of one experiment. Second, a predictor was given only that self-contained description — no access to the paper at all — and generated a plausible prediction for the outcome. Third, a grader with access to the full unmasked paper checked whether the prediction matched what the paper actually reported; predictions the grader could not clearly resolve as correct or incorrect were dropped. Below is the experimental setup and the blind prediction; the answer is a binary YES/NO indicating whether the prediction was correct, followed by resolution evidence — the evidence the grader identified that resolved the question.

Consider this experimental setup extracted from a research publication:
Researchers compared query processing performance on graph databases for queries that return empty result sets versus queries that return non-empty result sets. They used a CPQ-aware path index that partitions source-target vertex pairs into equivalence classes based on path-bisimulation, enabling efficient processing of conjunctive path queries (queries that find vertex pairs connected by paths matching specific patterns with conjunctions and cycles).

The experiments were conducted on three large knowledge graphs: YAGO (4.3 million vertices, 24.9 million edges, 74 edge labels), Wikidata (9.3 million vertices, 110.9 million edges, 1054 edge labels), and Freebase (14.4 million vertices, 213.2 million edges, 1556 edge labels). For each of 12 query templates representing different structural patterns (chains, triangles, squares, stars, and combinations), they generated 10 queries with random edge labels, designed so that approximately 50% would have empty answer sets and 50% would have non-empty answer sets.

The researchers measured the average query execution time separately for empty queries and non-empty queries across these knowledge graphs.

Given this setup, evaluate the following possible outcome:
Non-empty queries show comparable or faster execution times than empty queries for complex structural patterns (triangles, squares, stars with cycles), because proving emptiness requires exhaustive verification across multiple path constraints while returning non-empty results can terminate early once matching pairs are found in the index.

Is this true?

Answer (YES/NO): NO